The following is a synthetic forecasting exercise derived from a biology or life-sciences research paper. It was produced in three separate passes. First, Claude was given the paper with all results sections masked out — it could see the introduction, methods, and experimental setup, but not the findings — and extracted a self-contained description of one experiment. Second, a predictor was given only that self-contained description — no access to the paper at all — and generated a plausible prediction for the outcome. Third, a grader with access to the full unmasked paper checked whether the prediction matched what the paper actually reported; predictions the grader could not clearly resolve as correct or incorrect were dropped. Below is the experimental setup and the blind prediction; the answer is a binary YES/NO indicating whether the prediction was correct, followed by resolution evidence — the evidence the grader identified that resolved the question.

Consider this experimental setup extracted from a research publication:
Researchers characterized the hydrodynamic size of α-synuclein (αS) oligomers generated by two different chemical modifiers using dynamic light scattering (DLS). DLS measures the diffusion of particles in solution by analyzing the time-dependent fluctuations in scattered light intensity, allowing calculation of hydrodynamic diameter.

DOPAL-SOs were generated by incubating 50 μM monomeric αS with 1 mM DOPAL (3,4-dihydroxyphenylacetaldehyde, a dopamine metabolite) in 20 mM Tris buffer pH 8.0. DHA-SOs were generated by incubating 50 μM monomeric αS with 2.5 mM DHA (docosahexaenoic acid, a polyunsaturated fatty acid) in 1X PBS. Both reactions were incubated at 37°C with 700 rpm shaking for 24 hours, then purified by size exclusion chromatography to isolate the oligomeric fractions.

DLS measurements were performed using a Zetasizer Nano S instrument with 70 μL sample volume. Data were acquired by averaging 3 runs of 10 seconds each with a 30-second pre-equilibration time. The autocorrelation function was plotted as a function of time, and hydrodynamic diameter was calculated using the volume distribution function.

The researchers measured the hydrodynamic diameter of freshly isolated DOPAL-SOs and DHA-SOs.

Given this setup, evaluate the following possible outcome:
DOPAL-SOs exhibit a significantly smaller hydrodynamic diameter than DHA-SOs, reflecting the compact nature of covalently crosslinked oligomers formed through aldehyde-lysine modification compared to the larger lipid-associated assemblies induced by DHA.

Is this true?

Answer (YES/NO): YES